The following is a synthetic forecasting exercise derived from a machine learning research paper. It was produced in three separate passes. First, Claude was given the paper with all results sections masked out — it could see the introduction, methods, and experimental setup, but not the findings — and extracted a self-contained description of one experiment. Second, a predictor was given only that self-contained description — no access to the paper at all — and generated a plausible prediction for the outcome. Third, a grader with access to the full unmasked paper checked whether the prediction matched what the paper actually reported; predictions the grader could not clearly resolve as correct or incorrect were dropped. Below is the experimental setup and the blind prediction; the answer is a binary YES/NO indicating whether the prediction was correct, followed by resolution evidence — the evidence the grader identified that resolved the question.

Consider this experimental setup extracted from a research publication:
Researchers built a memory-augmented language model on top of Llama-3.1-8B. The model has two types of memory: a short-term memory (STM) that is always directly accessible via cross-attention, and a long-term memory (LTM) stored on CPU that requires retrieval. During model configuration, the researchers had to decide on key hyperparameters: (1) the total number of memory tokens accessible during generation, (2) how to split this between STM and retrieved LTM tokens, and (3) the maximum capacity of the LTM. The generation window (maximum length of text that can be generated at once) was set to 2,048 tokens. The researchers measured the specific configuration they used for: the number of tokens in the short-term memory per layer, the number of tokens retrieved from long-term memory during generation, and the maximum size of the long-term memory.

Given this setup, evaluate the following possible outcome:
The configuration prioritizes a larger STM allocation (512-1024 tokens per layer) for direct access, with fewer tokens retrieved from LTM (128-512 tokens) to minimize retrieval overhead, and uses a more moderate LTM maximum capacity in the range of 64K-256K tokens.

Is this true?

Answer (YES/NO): NO